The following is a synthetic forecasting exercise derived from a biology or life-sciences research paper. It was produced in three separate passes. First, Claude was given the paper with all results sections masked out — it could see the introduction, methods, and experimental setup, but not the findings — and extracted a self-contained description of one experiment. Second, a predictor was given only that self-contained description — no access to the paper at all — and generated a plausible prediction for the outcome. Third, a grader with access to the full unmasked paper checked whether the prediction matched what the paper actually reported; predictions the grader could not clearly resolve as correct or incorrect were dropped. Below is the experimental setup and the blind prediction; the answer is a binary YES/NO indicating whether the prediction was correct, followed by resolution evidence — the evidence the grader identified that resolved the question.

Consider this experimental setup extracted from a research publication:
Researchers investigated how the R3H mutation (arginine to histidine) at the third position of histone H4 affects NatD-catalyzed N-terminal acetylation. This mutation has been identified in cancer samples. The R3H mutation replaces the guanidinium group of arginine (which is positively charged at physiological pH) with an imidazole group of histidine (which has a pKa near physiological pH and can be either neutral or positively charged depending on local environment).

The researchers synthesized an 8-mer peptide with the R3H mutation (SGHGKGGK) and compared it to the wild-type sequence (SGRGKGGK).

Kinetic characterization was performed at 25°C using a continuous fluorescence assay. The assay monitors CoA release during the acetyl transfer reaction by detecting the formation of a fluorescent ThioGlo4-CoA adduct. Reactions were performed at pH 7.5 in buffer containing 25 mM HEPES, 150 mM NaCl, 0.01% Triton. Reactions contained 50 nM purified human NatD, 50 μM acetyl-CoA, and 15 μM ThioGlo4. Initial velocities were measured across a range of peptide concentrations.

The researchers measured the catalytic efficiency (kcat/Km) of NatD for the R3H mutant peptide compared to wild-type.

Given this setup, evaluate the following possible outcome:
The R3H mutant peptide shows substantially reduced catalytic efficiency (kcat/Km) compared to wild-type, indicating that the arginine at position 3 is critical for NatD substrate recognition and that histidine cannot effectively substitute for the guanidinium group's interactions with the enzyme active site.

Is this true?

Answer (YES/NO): NO